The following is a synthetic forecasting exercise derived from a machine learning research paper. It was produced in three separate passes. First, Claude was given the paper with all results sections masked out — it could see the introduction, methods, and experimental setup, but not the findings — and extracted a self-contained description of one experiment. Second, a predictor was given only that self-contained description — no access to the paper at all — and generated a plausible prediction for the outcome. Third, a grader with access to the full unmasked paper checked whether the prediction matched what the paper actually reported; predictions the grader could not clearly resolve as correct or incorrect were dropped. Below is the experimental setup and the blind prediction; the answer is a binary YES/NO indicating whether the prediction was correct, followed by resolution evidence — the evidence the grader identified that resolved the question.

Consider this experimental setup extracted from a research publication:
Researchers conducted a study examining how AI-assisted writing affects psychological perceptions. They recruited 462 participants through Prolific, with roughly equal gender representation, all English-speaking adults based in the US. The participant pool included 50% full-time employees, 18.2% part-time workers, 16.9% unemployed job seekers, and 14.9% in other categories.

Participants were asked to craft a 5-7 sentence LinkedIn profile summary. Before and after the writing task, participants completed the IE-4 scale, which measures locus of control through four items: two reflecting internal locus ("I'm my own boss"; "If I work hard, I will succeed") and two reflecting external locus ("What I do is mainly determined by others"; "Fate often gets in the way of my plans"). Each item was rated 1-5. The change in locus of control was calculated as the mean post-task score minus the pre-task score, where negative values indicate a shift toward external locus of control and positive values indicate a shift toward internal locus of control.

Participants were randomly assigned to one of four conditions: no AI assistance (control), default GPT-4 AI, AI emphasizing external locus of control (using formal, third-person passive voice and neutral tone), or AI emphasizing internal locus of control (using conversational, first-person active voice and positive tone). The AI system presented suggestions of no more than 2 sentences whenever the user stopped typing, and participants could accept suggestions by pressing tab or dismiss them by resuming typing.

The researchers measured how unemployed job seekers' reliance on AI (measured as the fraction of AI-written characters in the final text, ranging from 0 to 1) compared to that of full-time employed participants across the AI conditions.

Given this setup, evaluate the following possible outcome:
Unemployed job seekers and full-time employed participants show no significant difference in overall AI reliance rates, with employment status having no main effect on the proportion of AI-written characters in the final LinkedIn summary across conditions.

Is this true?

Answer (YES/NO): NO